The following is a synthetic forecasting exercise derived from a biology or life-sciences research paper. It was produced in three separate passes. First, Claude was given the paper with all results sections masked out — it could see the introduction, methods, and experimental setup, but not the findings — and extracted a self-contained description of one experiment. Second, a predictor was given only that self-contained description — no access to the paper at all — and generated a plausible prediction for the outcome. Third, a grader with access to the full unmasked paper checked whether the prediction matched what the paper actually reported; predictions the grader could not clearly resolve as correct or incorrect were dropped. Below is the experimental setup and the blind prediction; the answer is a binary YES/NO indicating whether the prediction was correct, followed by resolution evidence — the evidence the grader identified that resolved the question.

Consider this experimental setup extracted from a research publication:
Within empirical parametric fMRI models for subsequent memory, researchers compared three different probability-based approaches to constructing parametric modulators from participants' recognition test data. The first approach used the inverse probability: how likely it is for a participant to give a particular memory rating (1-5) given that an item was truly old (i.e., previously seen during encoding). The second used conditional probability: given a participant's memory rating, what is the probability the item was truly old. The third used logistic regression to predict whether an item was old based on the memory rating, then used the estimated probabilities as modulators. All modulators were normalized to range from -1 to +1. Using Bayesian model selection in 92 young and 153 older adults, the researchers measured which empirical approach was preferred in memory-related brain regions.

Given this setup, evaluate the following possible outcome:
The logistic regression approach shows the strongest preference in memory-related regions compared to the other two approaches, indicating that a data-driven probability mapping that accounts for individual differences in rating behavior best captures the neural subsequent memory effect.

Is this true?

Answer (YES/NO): NO